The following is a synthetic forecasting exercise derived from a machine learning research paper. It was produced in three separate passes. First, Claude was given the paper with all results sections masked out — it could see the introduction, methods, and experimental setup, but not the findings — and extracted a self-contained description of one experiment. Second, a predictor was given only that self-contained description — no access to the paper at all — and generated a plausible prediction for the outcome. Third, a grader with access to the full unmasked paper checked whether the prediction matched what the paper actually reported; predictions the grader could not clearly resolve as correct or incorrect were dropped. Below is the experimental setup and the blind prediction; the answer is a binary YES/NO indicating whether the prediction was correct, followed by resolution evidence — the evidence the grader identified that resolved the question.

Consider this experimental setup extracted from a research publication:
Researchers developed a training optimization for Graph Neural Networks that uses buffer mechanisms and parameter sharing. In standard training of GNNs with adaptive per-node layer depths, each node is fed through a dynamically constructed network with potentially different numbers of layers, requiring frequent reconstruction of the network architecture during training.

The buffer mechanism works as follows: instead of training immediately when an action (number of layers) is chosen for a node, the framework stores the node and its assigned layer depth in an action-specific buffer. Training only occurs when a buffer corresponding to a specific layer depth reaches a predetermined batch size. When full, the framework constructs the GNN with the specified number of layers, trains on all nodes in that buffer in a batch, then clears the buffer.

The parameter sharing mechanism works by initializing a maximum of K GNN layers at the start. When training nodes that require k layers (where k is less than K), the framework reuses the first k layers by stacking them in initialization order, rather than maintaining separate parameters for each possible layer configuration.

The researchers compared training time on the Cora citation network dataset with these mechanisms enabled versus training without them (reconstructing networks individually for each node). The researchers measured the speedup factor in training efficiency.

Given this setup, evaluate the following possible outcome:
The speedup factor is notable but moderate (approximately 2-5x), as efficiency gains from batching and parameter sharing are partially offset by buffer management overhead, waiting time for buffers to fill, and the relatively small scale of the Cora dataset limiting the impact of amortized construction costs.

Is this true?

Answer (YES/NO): NO